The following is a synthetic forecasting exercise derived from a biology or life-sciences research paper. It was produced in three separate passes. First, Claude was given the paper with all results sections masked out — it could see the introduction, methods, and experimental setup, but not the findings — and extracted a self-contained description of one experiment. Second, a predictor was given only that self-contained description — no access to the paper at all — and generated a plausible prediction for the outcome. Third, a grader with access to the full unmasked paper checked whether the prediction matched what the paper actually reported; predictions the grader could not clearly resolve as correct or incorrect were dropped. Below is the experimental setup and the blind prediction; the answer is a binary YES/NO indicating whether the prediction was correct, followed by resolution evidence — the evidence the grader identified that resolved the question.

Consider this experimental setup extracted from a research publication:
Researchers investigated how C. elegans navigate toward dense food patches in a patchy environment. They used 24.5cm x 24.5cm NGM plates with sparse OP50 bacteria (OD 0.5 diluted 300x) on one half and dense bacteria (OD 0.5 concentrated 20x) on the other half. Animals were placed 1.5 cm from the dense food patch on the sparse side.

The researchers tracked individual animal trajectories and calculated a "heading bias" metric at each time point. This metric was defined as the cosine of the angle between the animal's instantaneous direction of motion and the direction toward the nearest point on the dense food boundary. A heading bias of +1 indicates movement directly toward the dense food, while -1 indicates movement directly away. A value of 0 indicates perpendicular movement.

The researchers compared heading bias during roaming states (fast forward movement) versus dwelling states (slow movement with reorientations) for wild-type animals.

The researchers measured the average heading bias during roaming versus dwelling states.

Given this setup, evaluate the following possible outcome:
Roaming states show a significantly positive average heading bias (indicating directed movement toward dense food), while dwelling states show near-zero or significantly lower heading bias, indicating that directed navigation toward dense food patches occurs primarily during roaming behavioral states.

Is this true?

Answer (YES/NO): YES